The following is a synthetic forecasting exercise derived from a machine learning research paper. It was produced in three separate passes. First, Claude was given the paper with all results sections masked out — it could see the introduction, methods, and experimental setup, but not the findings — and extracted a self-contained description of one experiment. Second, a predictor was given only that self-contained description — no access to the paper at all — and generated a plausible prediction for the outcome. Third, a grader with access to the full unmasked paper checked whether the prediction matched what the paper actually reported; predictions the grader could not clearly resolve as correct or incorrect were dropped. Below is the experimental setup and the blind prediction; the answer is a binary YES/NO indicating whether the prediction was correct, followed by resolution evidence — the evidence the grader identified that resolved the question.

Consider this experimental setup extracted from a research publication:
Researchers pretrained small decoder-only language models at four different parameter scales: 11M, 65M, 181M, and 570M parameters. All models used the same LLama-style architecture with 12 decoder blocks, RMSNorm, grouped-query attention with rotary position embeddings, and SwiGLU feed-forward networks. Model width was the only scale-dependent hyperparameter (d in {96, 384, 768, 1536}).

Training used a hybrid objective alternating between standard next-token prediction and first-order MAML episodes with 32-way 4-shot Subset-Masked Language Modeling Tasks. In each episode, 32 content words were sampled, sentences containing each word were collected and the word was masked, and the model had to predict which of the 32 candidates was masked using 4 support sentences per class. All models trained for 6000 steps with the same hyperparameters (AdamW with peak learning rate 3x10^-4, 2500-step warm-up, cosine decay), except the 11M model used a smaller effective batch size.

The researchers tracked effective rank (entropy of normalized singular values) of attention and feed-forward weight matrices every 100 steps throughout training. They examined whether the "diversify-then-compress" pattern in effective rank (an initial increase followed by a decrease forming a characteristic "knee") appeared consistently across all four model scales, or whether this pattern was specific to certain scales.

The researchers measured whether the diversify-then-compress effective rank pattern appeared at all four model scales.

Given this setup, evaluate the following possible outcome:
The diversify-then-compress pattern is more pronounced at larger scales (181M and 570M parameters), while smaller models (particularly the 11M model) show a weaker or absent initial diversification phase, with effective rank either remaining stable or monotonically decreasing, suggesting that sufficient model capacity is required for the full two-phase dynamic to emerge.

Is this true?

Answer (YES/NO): NO